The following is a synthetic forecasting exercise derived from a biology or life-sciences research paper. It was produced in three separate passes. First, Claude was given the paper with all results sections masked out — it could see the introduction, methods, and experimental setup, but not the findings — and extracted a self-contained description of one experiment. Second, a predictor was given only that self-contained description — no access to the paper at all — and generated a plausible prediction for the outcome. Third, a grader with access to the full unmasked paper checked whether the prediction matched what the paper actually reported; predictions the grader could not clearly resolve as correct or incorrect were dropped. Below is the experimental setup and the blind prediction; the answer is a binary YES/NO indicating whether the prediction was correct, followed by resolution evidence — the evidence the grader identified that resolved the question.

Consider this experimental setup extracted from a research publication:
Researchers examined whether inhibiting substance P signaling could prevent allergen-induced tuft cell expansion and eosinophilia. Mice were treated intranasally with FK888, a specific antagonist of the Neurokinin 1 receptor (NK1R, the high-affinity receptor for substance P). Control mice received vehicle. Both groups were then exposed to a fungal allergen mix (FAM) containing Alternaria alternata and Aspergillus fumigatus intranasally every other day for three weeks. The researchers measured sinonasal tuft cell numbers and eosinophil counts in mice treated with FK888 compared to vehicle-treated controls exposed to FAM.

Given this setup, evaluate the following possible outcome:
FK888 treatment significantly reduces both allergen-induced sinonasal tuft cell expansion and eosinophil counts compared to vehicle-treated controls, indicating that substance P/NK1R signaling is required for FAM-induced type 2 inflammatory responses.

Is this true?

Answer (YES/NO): YES